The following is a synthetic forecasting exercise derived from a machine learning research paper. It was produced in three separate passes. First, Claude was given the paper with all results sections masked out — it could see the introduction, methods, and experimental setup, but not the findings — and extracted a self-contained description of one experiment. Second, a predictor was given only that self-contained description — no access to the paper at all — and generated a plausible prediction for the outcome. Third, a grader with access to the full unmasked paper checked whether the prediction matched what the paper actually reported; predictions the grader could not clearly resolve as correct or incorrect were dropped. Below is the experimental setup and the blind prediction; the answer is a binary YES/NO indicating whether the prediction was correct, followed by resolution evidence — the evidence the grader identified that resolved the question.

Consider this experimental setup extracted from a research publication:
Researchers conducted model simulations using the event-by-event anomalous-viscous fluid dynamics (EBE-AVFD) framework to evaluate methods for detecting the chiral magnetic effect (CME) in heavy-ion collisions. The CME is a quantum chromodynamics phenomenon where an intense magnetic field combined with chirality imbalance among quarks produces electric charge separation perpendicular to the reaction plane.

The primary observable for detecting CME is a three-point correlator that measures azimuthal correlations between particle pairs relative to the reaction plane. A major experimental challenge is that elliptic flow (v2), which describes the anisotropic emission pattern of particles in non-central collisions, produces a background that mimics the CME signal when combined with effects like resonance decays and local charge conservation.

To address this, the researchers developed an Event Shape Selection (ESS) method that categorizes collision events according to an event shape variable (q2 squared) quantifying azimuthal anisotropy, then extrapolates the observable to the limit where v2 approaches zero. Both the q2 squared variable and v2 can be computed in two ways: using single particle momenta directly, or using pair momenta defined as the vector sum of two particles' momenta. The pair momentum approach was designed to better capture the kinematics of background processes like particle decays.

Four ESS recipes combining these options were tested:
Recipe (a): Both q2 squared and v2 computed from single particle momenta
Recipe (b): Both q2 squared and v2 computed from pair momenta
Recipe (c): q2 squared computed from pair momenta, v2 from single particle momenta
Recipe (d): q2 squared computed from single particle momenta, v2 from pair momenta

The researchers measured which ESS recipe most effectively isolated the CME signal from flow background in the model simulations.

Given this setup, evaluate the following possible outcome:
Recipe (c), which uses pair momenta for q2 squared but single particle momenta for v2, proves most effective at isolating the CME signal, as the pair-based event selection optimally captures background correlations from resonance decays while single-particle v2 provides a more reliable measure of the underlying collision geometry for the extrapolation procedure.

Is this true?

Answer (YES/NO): YES